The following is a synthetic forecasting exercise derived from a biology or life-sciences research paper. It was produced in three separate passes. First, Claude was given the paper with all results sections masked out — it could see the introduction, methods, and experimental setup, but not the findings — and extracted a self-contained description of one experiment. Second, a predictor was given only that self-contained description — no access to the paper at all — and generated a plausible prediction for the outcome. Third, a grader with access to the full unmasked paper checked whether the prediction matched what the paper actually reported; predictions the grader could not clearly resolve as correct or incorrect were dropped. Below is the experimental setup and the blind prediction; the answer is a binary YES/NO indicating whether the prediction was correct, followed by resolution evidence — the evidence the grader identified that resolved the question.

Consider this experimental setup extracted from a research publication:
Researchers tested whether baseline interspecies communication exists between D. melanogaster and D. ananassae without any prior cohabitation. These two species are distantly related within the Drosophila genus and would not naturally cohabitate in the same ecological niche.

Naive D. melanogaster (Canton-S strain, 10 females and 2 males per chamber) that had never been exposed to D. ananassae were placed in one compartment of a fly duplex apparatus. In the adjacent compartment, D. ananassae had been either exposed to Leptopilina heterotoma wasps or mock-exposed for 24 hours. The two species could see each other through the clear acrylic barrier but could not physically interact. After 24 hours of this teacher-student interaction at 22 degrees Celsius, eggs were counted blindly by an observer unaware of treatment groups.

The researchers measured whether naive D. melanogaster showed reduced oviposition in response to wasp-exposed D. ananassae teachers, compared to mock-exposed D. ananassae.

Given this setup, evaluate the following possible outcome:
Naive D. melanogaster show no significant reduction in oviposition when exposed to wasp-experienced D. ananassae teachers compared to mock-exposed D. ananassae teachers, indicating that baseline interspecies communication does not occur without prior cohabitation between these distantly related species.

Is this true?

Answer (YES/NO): NO